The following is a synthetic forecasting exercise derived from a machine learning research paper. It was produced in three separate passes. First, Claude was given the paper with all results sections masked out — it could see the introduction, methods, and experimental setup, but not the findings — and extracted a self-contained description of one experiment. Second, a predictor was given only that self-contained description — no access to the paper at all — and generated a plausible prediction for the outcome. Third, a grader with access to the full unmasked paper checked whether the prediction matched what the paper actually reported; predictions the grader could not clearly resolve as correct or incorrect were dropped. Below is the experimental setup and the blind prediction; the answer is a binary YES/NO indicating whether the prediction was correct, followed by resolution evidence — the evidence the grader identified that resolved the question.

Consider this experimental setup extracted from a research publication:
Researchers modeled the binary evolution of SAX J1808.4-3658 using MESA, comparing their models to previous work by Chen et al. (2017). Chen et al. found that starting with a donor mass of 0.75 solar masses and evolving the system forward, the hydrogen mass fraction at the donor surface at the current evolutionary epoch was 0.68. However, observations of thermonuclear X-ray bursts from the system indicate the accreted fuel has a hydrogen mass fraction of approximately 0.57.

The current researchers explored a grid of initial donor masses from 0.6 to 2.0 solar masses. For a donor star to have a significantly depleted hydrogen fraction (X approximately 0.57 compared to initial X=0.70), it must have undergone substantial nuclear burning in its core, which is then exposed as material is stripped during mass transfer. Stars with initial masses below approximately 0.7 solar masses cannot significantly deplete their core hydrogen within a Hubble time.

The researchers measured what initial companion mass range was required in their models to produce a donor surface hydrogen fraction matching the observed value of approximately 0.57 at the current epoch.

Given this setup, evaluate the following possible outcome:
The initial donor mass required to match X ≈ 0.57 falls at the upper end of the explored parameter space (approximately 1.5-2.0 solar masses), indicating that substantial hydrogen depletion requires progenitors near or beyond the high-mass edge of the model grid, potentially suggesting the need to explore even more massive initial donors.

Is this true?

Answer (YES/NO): NO